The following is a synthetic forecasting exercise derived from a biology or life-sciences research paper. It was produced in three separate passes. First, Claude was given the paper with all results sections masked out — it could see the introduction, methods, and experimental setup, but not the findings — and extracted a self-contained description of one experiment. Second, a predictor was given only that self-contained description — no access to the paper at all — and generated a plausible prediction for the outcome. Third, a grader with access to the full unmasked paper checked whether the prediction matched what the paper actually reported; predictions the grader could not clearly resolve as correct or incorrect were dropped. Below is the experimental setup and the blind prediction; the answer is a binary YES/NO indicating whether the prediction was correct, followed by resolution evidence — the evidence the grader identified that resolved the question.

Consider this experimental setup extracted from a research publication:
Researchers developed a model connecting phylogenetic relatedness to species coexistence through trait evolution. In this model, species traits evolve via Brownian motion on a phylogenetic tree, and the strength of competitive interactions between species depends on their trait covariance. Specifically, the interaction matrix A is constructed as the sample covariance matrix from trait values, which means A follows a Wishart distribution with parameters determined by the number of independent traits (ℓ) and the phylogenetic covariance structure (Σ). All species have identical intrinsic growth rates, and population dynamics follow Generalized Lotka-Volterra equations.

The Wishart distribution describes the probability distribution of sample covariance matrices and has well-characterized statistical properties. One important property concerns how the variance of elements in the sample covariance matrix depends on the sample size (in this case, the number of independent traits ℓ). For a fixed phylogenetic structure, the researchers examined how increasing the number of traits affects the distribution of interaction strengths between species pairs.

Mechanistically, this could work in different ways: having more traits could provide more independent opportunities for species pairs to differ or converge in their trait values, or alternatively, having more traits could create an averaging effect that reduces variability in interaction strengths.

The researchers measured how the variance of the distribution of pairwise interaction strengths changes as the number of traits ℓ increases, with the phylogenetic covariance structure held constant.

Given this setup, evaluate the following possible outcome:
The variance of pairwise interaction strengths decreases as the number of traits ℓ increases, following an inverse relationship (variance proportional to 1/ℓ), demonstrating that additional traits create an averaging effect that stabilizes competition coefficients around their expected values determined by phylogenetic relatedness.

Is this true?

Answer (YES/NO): YES